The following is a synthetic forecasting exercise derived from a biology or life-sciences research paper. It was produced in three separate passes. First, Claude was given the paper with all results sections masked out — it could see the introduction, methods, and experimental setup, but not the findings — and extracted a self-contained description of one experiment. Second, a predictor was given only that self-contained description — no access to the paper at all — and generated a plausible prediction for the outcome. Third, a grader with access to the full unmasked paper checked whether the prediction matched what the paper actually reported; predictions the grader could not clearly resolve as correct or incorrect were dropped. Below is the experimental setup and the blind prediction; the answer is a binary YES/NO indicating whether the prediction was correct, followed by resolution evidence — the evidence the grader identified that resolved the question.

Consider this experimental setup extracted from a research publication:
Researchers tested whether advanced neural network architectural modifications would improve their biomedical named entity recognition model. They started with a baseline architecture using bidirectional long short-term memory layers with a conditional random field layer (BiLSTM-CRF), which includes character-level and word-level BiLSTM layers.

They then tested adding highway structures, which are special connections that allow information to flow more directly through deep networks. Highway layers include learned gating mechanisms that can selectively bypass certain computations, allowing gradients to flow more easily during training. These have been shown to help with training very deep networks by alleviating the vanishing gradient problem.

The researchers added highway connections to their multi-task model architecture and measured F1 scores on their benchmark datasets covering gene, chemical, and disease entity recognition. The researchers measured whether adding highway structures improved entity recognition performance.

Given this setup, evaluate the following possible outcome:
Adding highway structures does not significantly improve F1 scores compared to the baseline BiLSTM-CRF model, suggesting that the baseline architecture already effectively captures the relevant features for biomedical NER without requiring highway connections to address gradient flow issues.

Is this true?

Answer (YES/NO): YES